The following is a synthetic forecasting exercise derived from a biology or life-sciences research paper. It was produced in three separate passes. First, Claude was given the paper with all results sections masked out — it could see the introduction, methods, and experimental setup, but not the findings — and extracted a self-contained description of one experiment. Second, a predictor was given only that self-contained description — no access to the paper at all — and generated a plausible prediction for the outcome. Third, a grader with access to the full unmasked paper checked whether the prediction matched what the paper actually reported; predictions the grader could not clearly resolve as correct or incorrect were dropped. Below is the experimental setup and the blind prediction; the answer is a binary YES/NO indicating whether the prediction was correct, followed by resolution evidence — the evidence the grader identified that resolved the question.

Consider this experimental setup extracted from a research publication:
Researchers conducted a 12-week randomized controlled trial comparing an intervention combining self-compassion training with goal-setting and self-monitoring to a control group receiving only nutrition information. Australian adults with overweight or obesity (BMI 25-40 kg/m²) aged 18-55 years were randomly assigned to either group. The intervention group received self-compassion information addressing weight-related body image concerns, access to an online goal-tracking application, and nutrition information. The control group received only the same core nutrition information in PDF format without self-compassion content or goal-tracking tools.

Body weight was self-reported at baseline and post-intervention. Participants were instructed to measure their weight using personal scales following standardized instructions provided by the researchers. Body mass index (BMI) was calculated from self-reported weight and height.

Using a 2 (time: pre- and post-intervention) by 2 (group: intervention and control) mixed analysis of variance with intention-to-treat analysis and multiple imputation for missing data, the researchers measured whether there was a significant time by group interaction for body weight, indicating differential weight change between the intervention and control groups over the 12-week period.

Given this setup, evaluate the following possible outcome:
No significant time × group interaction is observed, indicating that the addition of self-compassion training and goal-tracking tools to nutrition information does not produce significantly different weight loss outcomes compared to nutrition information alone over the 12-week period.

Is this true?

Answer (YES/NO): YES